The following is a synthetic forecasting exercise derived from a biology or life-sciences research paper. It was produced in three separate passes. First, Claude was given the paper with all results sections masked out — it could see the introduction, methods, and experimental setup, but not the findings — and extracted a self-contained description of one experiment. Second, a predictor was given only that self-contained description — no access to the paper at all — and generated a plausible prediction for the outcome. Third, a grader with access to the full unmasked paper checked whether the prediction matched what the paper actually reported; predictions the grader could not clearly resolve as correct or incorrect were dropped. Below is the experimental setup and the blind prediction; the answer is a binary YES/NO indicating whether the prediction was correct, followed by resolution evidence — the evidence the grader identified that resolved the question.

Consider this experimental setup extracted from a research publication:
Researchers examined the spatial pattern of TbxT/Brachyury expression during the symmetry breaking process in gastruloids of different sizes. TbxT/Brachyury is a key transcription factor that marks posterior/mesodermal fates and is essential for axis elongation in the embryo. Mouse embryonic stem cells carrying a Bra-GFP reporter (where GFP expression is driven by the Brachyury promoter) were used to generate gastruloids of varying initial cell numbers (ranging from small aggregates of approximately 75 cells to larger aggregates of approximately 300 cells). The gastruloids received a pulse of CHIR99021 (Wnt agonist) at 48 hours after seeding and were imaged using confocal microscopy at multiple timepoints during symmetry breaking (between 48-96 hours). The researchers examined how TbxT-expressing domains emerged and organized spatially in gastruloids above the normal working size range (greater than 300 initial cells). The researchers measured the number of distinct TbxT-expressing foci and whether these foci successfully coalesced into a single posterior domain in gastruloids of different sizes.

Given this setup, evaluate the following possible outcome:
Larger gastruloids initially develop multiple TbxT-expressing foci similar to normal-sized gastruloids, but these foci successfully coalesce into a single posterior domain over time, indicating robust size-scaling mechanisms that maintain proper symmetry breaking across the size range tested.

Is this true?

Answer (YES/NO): NO